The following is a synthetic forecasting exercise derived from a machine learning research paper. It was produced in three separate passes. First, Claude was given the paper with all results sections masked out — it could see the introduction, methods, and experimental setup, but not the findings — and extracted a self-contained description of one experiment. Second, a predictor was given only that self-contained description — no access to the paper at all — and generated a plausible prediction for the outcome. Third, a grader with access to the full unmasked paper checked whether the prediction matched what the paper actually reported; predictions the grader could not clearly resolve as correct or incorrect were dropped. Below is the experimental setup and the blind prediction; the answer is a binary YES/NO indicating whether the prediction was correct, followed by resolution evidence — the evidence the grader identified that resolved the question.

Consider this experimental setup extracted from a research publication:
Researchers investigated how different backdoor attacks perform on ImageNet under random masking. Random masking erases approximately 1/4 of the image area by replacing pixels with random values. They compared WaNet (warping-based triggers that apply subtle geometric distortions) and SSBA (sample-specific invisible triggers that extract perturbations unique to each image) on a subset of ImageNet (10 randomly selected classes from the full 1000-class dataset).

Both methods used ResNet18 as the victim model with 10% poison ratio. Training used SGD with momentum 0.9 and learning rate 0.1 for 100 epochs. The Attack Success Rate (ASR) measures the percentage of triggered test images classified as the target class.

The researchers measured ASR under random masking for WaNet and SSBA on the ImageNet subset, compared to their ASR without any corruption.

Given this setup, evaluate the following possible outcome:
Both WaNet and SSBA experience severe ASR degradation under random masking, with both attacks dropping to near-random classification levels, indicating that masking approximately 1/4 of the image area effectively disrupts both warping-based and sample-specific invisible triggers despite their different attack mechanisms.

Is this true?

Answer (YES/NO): NO